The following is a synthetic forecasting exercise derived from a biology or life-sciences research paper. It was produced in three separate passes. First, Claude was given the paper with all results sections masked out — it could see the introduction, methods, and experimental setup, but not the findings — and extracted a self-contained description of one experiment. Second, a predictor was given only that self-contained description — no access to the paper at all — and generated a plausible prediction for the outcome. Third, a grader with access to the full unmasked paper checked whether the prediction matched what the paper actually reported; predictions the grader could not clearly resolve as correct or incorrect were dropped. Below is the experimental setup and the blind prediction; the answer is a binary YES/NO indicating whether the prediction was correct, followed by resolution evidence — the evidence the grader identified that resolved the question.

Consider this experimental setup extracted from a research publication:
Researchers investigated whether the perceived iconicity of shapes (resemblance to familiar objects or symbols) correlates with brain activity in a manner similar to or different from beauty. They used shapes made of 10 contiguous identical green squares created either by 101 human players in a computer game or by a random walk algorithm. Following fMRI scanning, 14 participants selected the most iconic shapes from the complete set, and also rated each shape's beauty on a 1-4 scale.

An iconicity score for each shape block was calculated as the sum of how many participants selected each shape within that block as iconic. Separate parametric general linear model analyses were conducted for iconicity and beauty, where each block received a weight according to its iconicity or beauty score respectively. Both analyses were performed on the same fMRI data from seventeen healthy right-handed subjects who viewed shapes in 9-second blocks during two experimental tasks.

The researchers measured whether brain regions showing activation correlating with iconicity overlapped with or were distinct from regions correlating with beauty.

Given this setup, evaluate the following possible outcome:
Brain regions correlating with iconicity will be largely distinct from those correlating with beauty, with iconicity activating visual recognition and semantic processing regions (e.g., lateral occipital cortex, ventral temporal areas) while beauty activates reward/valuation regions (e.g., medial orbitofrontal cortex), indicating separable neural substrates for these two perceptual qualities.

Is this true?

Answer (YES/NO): NO